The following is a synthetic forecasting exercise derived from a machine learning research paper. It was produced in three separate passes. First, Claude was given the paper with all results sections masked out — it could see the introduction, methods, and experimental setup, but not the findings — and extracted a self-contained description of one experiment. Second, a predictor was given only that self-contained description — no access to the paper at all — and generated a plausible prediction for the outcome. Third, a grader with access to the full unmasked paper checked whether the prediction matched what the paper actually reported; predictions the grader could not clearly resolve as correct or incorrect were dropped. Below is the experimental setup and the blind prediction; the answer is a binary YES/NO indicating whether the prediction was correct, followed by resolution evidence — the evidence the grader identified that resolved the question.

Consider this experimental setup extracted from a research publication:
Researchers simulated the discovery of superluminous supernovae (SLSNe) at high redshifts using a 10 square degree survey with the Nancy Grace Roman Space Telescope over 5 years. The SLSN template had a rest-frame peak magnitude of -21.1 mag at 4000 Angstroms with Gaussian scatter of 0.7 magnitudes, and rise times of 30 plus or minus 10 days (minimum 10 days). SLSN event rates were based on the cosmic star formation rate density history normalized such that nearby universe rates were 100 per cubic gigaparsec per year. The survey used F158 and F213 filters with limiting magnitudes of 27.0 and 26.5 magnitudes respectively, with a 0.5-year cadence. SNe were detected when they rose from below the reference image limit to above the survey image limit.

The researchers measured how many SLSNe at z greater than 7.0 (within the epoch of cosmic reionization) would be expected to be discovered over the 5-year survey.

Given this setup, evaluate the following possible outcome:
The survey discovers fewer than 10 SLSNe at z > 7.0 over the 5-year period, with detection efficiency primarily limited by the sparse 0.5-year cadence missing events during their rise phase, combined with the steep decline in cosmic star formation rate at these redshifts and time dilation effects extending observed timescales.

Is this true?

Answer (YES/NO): YES